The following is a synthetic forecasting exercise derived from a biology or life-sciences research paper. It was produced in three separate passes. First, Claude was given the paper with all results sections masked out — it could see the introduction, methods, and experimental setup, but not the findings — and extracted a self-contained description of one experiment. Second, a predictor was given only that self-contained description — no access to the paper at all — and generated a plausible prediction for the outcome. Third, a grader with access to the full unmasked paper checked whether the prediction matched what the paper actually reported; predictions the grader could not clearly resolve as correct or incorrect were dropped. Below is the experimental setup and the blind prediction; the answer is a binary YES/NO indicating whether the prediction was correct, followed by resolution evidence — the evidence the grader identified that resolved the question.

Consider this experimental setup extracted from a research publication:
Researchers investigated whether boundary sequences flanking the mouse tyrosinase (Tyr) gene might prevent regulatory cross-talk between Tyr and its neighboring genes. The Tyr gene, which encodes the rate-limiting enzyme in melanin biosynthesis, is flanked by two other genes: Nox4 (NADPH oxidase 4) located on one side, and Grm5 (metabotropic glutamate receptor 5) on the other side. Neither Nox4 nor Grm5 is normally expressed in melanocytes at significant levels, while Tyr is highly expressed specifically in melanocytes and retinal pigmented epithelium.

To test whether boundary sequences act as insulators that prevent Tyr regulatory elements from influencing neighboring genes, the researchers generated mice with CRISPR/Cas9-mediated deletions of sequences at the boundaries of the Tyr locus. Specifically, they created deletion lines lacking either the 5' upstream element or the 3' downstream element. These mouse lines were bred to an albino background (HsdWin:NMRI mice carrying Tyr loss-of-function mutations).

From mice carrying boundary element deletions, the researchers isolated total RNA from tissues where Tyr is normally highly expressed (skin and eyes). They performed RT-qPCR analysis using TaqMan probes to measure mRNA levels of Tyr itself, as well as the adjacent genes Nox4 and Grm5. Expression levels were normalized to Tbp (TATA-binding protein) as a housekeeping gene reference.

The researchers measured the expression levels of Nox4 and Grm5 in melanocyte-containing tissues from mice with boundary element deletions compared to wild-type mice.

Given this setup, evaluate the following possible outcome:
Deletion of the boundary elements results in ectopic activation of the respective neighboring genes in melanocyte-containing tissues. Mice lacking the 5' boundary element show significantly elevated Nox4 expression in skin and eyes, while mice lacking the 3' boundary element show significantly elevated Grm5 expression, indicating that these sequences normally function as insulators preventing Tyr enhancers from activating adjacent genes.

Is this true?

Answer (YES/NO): NO